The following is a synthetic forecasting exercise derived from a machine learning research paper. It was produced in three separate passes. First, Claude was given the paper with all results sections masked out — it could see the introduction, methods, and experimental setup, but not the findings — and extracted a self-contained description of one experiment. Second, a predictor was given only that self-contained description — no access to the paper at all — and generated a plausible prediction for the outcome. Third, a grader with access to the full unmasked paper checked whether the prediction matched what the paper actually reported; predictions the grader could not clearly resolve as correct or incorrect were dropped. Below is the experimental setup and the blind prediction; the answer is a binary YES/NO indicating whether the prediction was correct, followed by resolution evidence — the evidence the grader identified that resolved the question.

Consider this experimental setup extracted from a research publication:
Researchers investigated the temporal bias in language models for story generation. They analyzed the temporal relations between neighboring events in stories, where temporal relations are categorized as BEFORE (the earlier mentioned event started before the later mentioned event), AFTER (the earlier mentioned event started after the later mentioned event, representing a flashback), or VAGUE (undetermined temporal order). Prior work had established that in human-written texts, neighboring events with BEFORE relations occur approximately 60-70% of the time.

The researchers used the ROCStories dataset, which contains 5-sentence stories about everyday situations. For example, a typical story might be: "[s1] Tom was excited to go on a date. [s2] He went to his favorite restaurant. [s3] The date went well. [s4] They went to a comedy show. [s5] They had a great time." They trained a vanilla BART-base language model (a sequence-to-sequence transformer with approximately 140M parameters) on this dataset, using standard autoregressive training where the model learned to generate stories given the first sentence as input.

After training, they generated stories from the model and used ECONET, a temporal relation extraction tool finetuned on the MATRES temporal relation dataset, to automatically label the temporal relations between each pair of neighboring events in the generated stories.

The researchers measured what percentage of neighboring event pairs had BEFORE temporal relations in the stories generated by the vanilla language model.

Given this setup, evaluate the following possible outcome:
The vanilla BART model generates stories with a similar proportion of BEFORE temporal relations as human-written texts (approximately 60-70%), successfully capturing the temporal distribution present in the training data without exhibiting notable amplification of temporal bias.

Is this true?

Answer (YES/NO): NO